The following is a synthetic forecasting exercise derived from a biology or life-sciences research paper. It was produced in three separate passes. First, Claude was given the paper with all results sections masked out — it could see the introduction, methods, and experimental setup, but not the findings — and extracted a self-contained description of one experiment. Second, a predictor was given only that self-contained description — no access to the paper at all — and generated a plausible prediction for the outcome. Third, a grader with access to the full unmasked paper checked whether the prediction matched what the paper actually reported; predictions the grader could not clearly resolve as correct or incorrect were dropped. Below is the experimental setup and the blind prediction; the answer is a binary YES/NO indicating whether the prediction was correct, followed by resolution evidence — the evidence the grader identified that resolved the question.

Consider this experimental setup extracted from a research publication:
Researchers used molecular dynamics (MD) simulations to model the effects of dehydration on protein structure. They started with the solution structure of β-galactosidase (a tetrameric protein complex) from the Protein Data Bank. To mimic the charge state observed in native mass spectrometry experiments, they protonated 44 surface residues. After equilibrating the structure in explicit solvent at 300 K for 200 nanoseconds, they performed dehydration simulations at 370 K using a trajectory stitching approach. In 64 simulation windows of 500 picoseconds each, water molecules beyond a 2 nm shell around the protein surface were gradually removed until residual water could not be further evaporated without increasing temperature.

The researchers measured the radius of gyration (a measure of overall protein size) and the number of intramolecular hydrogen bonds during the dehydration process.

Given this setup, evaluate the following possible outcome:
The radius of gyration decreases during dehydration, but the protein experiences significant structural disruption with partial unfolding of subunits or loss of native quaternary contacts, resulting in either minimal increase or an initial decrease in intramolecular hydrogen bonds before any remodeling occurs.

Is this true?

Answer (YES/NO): NO